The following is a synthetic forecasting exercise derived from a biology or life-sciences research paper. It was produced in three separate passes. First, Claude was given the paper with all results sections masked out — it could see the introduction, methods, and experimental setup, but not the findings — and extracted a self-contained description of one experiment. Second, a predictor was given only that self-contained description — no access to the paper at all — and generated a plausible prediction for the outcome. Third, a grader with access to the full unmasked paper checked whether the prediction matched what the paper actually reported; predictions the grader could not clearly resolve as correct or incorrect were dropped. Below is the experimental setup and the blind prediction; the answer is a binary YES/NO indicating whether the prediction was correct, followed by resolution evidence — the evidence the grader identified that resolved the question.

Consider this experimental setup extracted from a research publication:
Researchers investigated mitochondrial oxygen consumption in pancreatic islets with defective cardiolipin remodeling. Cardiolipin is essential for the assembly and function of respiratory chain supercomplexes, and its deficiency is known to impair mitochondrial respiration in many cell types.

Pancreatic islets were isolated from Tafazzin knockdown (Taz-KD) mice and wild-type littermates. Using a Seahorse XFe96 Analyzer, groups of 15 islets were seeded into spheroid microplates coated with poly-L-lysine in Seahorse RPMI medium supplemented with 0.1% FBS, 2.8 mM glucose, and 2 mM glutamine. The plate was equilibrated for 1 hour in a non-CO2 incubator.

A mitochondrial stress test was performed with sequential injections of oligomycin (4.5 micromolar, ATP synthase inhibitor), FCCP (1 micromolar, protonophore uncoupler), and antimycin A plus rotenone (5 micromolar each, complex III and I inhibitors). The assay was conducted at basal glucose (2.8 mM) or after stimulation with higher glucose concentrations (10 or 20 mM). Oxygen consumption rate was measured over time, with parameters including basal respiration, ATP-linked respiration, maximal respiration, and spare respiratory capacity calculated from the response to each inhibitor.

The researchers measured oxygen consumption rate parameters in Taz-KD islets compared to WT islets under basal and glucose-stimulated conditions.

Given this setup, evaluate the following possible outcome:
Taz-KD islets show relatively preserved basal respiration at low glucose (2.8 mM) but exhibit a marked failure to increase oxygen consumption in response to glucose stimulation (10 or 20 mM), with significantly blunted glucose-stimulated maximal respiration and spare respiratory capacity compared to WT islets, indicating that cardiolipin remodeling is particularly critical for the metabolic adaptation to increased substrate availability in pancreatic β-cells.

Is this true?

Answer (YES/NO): NO